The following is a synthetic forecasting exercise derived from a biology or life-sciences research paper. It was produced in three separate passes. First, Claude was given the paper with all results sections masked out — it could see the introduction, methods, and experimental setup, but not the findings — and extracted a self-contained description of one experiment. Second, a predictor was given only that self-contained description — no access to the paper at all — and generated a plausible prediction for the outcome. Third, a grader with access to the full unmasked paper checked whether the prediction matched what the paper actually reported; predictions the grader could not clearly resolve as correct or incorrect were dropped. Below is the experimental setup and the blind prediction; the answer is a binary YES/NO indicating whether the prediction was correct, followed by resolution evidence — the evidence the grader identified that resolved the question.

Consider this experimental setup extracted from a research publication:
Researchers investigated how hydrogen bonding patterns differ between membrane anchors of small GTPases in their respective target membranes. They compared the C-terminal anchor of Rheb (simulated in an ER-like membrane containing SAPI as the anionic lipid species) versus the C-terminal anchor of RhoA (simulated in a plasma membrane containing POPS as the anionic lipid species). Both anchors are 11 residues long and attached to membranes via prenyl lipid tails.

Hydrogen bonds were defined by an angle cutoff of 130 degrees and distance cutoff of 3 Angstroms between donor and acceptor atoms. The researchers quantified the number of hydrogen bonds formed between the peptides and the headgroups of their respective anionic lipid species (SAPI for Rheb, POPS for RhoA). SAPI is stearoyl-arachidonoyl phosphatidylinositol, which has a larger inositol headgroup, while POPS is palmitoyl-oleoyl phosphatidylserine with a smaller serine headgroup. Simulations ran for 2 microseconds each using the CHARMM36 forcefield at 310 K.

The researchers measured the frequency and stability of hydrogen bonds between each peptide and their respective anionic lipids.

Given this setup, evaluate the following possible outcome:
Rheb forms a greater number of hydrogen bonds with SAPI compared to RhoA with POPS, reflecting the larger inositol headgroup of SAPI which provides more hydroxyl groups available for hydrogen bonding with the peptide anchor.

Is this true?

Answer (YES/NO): NO